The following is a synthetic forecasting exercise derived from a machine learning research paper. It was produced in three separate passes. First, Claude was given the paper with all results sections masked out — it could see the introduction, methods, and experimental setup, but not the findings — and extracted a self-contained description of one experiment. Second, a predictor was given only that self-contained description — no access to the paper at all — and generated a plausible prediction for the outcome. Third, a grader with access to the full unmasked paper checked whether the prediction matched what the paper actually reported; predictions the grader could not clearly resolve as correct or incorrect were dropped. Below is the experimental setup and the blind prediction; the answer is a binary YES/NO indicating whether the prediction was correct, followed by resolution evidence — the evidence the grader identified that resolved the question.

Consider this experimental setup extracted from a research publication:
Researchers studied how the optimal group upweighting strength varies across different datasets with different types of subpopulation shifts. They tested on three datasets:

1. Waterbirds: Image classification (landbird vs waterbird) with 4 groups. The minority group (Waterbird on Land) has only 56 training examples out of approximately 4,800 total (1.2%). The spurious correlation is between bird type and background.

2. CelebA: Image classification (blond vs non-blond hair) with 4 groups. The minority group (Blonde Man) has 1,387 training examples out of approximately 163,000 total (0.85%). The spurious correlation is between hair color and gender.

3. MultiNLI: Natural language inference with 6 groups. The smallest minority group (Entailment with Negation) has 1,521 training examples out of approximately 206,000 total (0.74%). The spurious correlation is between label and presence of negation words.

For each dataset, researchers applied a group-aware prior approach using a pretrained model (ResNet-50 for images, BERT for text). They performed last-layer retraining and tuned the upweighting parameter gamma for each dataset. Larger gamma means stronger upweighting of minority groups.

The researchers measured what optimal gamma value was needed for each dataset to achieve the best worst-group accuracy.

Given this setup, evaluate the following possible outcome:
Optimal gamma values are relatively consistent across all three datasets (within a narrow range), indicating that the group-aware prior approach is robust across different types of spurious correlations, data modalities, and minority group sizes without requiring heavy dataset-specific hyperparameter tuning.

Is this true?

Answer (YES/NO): NO